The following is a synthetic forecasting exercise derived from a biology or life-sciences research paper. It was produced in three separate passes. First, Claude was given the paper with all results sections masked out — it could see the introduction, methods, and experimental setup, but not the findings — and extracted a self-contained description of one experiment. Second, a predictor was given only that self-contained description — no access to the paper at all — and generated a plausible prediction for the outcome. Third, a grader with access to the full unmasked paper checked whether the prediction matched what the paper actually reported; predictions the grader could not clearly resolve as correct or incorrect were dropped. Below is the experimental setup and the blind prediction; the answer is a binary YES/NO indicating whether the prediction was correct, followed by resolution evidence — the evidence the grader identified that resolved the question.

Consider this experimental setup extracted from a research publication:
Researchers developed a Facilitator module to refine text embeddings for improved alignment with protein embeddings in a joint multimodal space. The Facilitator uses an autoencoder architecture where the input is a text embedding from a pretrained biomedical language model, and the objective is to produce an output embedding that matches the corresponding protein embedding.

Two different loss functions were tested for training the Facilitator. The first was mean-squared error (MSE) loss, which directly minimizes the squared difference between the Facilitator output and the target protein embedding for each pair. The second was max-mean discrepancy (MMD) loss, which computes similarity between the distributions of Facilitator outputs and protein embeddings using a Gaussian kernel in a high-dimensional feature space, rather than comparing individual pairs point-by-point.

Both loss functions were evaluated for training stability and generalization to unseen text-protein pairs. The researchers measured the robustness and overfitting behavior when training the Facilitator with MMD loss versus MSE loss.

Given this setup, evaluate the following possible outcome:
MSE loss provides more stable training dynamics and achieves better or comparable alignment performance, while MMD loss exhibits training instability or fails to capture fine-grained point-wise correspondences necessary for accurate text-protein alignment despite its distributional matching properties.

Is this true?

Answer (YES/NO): NO